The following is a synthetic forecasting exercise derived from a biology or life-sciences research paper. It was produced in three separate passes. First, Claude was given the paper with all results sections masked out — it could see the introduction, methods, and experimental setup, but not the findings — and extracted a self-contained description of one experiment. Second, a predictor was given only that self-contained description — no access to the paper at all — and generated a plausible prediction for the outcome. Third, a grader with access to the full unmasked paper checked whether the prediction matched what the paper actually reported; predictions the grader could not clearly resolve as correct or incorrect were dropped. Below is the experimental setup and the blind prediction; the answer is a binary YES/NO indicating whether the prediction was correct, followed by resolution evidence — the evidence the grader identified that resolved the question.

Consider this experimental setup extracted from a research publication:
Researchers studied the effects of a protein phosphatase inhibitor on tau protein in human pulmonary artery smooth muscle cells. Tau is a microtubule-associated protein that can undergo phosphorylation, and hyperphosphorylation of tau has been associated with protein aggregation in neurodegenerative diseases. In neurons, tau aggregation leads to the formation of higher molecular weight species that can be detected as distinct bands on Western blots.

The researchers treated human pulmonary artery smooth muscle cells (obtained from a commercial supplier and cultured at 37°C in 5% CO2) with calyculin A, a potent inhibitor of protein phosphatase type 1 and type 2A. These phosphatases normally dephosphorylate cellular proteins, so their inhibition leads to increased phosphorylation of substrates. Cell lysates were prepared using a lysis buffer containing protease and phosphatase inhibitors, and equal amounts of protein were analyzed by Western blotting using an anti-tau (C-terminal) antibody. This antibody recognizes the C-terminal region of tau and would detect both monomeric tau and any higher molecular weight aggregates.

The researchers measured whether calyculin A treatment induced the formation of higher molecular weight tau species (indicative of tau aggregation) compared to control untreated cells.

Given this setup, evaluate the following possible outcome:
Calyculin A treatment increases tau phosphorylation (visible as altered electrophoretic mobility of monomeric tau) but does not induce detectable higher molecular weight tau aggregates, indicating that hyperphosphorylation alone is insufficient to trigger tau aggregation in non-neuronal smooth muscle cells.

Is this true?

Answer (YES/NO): NO